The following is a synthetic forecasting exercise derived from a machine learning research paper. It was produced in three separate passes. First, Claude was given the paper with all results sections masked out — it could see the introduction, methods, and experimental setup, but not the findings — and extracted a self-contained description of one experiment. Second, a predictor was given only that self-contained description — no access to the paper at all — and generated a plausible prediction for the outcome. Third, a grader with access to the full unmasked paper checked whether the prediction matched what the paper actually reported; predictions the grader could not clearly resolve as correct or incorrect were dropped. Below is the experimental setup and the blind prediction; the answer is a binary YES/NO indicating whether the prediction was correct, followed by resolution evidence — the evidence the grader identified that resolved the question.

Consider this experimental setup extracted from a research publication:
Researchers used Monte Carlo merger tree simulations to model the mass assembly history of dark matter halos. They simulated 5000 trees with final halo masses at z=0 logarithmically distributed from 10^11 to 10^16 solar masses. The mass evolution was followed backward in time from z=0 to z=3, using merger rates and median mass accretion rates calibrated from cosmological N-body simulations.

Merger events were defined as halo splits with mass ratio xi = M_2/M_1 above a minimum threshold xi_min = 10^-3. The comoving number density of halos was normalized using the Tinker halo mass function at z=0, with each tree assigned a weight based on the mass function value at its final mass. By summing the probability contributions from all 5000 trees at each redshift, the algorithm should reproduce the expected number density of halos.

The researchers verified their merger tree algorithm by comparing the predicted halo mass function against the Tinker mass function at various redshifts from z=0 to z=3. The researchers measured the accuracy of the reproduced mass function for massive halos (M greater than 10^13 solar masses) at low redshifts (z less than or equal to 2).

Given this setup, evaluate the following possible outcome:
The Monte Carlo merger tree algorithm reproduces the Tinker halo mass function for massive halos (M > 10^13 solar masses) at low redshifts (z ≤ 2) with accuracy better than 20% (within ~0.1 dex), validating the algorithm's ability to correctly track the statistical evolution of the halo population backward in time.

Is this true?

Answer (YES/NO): YES